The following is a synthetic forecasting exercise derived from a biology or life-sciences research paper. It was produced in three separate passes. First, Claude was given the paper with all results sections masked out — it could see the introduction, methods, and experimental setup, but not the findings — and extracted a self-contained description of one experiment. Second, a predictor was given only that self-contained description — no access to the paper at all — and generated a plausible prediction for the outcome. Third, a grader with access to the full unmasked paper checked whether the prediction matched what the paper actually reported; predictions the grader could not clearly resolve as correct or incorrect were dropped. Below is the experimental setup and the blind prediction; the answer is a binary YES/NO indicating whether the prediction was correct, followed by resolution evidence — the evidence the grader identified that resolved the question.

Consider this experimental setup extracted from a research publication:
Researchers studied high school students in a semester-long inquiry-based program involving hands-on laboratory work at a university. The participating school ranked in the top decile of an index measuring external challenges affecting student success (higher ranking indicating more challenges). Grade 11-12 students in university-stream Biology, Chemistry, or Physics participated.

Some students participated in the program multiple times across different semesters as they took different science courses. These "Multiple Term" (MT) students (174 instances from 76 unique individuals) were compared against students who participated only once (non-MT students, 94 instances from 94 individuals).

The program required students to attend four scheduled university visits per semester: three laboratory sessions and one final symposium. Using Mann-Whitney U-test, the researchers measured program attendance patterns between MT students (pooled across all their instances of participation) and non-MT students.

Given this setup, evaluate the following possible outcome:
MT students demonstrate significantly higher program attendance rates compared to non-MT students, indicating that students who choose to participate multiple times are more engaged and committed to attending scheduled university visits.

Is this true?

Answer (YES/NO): NO